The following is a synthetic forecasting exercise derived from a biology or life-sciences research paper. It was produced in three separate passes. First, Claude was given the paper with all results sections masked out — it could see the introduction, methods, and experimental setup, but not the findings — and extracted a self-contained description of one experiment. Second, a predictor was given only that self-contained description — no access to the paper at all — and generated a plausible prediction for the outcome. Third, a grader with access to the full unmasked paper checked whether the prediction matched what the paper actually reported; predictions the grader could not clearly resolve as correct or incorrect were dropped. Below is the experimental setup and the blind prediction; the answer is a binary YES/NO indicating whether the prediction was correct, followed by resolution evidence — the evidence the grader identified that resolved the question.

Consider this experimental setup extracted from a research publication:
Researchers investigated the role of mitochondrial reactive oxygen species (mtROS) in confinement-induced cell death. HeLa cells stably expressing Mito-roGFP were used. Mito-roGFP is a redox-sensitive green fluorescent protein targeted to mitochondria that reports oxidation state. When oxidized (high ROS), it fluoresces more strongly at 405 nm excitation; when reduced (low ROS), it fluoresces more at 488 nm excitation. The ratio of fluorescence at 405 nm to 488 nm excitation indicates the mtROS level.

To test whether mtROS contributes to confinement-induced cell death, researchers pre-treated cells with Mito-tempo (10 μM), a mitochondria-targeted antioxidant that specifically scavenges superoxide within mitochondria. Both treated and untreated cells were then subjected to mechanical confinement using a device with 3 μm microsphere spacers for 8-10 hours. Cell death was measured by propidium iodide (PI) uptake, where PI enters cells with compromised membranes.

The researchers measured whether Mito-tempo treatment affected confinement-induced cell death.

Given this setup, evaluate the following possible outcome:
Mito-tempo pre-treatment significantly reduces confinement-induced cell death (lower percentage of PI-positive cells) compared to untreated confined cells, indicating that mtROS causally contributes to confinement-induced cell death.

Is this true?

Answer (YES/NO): YES